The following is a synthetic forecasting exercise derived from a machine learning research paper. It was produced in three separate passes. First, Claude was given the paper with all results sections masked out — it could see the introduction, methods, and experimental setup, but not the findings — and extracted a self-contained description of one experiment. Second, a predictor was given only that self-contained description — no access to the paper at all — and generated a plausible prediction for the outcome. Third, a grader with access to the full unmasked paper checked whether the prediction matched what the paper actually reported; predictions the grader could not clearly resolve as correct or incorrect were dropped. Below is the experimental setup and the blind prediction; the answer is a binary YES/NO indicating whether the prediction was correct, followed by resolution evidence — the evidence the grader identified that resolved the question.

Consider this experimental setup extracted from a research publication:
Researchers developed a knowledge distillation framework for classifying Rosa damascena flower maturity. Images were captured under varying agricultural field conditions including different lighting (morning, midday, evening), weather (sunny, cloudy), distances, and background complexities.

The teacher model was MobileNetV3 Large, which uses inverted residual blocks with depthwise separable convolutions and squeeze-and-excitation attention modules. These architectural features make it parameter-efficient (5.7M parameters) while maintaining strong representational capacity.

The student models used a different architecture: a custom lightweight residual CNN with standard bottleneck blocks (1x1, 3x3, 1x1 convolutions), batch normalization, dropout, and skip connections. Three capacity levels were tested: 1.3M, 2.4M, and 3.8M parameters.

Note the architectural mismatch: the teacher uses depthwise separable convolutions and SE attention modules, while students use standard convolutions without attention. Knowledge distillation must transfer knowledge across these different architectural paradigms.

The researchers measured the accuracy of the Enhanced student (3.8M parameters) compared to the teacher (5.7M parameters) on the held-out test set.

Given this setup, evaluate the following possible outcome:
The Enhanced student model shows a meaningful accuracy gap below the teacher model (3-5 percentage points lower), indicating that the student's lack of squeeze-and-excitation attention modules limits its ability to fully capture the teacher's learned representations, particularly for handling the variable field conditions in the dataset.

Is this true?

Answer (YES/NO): NO